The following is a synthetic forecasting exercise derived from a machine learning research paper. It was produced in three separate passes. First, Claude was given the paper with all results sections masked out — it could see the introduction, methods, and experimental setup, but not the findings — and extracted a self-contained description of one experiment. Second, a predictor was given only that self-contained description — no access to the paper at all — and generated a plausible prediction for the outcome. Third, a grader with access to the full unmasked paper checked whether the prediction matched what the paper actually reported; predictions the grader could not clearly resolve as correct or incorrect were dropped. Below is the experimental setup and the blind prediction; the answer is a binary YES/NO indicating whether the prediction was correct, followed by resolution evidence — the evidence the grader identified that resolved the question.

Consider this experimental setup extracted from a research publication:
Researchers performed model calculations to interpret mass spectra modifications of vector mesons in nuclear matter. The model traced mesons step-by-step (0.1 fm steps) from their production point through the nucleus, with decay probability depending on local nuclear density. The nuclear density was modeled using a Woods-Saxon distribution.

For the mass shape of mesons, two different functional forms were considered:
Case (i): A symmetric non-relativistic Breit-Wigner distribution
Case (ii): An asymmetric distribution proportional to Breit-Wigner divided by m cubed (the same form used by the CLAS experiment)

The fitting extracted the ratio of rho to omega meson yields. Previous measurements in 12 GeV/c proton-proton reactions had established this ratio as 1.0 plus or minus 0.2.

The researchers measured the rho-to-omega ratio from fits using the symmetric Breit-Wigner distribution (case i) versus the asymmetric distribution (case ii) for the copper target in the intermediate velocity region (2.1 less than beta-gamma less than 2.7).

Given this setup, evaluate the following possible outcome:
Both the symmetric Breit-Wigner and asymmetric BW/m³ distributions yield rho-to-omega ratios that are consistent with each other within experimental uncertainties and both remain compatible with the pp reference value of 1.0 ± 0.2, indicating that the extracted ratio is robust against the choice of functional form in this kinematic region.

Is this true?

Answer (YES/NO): NO